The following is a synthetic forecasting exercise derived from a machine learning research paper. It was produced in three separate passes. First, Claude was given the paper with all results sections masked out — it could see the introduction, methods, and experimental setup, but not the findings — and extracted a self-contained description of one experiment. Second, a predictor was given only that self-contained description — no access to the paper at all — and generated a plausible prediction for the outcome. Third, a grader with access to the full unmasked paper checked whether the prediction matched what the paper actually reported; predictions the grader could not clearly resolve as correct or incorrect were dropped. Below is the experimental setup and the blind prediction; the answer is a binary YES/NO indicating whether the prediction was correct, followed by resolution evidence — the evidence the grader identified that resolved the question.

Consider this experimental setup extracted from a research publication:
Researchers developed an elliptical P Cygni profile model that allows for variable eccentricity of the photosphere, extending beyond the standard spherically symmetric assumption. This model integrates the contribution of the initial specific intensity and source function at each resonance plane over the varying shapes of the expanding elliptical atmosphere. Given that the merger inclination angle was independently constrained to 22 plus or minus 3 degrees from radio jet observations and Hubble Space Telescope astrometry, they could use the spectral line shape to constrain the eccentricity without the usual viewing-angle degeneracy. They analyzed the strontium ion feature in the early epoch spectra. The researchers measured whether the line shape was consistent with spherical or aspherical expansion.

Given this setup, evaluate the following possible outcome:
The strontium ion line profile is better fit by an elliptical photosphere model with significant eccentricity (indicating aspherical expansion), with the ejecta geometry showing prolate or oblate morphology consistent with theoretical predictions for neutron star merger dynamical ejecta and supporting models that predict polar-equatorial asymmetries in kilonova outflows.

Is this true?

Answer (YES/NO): NO